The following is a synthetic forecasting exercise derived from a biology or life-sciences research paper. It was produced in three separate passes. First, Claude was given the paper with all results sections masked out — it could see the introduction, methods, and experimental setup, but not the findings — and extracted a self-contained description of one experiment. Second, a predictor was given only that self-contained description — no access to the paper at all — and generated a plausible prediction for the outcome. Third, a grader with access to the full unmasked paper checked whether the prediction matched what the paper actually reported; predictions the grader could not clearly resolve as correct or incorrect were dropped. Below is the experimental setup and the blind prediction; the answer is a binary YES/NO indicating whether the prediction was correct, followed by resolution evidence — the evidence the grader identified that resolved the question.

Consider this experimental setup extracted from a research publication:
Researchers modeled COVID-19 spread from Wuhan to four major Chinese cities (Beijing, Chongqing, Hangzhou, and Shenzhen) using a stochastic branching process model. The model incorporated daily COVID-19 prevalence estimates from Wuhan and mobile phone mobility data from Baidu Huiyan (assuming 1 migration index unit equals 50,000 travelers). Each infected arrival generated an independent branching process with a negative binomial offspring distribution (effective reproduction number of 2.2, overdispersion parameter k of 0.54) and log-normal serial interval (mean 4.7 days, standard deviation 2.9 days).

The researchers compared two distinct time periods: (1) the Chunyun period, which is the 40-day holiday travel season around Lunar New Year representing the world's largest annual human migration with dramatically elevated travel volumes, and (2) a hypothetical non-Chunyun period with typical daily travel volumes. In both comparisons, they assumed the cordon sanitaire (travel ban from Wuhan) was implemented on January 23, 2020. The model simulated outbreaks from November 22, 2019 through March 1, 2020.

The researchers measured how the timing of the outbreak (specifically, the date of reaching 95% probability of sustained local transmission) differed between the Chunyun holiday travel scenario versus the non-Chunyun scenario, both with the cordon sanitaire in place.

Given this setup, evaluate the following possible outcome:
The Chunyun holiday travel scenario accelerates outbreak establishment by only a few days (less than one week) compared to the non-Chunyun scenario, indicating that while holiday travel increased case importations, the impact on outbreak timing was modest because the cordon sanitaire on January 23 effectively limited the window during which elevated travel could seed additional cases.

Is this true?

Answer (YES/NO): NO